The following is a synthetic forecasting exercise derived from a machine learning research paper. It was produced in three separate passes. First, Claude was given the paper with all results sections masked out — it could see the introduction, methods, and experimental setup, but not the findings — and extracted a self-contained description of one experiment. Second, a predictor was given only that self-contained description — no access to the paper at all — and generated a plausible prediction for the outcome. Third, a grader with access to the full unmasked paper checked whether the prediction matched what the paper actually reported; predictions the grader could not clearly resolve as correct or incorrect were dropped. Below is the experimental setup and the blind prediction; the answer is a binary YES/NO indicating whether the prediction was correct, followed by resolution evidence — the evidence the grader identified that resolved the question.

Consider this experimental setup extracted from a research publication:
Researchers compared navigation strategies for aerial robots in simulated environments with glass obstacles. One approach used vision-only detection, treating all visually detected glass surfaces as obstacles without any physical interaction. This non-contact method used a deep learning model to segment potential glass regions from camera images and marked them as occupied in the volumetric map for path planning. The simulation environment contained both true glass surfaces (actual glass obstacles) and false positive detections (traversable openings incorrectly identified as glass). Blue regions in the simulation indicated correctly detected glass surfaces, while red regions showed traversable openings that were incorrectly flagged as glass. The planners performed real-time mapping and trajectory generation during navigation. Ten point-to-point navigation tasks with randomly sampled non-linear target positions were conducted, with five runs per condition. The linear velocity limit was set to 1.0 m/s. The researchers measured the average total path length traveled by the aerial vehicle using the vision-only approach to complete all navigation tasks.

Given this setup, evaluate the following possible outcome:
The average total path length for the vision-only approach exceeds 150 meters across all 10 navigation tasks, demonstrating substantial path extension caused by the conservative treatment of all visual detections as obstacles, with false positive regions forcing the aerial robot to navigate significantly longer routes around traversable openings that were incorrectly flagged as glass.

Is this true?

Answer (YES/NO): YES